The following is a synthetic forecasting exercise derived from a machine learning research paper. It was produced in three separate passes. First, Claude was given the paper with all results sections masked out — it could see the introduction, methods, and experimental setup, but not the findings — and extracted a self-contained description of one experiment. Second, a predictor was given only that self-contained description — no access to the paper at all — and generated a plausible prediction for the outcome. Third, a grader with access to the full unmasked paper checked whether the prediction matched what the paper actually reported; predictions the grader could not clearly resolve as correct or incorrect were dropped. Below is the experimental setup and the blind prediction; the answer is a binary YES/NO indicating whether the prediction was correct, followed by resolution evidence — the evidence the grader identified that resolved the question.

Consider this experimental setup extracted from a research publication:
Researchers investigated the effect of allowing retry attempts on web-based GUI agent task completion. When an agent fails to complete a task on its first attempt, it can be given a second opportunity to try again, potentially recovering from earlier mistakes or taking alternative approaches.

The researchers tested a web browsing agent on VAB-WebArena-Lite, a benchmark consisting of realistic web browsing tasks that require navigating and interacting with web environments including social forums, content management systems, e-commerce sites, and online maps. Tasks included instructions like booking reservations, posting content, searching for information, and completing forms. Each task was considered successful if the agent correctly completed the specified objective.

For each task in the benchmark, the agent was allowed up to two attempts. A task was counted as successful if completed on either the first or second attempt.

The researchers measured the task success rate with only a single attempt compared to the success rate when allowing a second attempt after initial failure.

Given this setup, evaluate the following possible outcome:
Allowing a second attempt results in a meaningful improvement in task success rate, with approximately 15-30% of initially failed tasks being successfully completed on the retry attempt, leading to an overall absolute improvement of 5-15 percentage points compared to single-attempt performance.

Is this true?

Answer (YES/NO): NO